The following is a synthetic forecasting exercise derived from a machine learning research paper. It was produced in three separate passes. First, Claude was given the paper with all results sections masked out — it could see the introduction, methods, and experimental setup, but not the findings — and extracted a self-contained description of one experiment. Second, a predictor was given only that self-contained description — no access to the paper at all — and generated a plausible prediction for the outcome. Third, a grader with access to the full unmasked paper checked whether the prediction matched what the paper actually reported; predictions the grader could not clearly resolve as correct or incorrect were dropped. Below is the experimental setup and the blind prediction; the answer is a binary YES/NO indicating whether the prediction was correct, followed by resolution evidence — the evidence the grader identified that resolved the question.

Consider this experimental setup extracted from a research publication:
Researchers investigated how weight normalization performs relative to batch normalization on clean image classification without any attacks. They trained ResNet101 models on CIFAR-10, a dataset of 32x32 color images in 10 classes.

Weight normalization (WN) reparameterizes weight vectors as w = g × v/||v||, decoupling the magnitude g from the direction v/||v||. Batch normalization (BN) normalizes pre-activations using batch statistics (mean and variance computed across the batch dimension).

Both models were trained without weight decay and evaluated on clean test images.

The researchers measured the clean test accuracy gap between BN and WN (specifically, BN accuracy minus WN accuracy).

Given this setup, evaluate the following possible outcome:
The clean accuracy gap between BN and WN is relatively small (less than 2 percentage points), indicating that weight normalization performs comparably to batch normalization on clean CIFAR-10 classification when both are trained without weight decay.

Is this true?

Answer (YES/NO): NO